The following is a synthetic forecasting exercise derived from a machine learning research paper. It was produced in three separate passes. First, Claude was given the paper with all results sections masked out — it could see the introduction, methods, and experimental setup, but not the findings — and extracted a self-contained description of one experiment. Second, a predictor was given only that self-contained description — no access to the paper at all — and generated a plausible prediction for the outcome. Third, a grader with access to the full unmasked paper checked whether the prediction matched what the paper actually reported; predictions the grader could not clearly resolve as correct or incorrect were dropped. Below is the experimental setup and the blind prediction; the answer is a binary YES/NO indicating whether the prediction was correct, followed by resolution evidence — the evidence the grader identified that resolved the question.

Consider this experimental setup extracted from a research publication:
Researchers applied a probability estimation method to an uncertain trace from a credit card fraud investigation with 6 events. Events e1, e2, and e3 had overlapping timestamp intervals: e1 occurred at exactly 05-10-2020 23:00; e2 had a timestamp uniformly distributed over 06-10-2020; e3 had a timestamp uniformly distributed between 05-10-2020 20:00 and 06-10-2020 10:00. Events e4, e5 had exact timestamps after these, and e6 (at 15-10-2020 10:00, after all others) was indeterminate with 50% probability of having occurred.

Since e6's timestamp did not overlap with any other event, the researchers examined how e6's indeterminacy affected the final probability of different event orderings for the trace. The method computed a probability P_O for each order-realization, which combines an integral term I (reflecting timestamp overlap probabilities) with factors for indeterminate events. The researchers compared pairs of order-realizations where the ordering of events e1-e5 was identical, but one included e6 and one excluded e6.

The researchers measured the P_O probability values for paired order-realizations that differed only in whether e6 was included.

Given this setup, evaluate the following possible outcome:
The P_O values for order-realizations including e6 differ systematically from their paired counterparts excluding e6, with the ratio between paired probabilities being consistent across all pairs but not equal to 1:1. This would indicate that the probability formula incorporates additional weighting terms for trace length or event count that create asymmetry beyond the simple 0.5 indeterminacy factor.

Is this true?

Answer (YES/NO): NO